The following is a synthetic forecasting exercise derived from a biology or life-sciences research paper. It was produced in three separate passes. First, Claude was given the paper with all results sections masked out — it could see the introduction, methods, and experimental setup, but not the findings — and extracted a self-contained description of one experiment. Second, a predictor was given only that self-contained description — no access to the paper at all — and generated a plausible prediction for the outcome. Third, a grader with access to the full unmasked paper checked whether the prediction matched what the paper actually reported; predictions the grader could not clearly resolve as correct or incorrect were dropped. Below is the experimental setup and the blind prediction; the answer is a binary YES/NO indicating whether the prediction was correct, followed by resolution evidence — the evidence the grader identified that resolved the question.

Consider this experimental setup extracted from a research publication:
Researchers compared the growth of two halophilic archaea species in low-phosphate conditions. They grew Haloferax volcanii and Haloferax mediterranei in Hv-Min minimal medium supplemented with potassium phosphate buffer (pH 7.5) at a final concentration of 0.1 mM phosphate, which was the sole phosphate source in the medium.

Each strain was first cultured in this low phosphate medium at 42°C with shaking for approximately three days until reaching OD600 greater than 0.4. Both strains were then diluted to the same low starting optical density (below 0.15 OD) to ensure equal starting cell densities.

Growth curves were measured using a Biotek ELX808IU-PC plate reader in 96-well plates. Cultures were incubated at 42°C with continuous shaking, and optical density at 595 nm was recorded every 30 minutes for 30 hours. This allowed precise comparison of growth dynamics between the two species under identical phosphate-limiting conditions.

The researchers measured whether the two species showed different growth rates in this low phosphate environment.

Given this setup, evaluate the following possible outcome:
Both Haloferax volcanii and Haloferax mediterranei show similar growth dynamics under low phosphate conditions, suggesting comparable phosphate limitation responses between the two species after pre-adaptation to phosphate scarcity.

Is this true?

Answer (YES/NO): NO